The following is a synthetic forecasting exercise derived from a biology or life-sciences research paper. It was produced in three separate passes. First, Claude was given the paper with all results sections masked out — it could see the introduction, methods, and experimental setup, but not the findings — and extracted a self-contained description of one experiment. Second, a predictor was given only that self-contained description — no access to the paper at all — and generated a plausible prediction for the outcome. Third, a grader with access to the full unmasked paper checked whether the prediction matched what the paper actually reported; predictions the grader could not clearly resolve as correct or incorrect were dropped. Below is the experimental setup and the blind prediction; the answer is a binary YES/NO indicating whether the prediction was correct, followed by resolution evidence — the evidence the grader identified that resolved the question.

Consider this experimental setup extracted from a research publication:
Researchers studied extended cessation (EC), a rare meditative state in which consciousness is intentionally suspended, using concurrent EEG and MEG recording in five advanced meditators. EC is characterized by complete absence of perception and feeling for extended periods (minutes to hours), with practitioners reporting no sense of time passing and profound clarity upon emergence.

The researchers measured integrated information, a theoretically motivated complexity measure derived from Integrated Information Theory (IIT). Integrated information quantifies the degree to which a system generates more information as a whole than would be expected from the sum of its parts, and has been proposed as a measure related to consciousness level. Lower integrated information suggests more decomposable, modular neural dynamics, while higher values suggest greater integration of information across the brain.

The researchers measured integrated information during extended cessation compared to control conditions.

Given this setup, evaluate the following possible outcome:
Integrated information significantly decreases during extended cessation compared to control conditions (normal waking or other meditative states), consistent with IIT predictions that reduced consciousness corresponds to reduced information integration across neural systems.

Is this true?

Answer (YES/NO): NO